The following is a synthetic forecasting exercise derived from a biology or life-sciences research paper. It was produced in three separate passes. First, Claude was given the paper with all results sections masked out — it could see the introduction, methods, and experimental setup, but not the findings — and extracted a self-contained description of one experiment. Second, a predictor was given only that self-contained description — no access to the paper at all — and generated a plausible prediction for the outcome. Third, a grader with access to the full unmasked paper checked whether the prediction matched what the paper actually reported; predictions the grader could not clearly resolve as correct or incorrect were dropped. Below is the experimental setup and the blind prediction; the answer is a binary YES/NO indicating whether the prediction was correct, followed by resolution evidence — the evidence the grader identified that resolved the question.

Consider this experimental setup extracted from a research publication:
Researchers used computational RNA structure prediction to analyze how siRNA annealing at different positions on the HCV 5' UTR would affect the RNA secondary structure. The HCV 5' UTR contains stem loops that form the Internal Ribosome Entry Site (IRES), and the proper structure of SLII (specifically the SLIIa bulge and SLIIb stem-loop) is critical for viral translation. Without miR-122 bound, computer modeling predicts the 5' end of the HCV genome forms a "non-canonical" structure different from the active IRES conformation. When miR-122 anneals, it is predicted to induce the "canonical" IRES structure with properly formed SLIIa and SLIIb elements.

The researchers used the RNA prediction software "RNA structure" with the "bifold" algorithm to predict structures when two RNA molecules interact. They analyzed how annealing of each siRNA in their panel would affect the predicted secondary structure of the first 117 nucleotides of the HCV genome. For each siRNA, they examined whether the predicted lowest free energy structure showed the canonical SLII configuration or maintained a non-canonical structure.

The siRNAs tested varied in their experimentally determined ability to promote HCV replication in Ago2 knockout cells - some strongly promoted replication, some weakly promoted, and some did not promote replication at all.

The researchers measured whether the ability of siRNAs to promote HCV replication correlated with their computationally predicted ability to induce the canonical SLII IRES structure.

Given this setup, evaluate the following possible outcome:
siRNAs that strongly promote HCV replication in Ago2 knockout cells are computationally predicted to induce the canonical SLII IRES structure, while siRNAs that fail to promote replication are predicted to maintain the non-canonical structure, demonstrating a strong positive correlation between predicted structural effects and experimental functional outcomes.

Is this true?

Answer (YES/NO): YES